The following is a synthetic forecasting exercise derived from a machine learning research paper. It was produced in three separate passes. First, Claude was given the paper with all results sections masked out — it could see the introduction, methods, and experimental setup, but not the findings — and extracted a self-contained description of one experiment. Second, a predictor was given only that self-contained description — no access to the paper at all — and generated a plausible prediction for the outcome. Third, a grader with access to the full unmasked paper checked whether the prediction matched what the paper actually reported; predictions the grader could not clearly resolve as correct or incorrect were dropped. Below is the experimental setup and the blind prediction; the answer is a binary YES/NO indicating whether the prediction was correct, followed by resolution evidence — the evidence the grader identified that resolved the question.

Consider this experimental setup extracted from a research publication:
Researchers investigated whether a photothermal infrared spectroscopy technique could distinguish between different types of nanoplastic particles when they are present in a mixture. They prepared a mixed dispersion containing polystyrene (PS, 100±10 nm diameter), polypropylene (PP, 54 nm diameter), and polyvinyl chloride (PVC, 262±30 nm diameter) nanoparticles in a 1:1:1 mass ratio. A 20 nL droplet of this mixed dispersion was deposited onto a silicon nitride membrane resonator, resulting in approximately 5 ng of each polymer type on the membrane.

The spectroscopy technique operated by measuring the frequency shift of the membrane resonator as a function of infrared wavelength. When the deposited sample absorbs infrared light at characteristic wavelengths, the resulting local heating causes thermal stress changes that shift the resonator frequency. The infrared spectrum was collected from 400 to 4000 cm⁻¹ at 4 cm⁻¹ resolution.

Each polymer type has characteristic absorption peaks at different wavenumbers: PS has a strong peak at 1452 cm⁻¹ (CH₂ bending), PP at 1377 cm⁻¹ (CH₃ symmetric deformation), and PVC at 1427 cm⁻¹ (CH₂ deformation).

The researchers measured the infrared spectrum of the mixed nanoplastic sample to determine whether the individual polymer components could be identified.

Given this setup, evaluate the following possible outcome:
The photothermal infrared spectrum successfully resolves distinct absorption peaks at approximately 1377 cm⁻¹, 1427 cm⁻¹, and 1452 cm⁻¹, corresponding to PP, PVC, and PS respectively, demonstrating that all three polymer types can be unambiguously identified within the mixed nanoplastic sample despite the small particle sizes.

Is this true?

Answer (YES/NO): YES